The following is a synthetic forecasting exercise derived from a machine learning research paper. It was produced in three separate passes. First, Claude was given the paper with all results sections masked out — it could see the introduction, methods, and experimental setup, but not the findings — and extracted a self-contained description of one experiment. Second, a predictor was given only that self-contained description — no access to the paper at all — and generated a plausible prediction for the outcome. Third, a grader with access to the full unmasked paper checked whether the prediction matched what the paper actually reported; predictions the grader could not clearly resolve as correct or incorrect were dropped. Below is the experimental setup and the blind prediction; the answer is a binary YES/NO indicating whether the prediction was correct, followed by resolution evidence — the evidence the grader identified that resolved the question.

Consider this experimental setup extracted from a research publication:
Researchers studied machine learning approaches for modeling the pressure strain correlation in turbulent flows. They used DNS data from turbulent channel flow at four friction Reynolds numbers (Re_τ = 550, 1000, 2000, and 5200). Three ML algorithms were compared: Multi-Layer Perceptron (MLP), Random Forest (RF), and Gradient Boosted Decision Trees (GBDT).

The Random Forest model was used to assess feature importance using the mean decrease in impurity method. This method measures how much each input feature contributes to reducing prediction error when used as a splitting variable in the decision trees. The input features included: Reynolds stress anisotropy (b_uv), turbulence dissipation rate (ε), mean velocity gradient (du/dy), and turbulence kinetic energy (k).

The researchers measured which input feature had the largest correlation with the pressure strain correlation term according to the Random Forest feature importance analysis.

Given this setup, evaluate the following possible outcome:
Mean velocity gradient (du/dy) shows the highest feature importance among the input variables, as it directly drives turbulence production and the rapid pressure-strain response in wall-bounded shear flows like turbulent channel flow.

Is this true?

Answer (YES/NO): YES